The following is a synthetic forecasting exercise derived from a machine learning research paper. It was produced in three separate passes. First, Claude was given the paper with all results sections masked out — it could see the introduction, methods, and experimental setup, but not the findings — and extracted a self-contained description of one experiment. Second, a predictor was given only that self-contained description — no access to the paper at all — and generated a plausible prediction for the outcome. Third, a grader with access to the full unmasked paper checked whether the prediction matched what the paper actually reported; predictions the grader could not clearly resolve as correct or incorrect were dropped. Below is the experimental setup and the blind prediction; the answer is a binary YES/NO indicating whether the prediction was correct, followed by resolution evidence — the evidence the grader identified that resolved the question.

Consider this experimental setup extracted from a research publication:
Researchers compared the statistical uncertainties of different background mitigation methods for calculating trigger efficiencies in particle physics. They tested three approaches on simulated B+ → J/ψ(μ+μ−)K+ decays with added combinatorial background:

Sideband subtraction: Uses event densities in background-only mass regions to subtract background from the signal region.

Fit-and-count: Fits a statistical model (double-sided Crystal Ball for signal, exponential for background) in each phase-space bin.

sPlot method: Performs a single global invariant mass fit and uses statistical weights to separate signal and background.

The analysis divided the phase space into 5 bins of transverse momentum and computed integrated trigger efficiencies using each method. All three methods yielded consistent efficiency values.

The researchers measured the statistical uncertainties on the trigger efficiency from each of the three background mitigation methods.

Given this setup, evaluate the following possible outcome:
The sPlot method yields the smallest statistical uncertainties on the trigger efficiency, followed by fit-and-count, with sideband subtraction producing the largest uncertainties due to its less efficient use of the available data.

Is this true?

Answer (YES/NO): NO